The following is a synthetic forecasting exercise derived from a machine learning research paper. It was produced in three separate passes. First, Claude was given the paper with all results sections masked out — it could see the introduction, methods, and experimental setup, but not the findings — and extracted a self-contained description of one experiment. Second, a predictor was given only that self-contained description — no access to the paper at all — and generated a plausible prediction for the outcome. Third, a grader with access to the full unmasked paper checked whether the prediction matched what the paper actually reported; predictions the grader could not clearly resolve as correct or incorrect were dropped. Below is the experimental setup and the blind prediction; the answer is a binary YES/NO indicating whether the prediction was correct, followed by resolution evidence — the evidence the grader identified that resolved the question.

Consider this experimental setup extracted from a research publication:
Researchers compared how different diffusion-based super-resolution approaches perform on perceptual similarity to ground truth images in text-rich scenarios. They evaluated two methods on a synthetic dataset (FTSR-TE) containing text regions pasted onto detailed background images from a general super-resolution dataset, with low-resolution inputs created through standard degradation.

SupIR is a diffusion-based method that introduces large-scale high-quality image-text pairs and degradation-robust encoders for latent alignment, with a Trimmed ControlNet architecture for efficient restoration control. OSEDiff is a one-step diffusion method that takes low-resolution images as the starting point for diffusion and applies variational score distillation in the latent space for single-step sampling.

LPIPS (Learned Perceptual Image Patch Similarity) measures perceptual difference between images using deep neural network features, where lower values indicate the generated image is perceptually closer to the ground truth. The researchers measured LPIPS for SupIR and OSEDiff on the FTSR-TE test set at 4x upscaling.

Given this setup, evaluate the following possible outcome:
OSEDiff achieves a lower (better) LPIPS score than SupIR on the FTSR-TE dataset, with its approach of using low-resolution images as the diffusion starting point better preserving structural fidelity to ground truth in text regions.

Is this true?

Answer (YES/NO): YES